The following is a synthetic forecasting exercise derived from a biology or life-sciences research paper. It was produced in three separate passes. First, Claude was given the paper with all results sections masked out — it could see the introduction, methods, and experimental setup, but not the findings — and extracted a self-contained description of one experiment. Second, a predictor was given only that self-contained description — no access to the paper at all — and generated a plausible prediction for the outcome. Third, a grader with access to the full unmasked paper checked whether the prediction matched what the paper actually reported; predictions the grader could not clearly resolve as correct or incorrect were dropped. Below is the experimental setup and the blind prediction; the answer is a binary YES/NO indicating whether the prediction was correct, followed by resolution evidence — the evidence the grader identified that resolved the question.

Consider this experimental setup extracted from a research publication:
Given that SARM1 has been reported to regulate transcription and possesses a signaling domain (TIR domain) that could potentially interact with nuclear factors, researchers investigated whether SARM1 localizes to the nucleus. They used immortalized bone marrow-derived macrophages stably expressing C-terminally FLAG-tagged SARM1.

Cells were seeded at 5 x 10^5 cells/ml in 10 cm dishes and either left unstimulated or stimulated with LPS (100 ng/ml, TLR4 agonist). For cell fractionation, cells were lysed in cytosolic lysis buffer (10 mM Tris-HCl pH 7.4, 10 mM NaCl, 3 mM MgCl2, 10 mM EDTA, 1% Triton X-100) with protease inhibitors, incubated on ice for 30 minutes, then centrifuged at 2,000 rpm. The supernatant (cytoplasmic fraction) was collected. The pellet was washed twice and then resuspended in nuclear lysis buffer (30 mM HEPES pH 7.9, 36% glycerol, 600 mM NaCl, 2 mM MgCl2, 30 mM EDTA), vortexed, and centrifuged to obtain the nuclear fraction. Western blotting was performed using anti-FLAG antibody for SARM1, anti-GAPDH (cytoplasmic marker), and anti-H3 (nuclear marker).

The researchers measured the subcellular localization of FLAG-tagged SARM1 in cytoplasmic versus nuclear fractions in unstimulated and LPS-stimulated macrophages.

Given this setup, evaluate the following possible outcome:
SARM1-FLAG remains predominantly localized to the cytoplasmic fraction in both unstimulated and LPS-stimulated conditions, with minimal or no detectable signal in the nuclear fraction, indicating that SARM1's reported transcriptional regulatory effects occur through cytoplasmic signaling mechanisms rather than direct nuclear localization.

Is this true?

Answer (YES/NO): YES